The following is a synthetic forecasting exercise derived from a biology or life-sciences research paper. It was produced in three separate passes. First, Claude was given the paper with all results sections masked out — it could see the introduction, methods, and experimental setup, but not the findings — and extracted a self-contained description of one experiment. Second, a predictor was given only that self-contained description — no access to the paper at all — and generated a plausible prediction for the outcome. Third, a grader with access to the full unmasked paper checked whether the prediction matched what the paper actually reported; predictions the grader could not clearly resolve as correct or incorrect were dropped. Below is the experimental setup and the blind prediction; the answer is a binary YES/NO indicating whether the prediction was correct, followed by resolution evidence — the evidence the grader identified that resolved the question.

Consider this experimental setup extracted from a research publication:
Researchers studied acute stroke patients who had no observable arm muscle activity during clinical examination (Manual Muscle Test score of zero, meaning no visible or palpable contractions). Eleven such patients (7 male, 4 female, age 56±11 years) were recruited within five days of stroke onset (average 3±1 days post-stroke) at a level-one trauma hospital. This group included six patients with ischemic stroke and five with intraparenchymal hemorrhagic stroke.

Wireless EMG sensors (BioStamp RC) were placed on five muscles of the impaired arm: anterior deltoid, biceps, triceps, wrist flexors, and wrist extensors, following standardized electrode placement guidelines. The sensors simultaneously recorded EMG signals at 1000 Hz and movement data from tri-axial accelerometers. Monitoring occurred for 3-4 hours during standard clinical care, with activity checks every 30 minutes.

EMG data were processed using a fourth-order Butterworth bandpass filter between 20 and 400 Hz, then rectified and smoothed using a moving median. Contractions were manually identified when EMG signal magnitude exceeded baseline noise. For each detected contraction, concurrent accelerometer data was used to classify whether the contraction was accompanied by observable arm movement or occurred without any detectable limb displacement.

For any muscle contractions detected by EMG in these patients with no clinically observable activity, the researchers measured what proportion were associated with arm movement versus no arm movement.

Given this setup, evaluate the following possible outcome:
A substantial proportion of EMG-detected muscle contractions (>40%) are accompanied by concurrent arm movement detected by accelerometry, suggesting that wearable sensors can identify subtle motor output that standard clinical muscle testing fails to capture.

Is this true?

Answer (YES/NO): NO